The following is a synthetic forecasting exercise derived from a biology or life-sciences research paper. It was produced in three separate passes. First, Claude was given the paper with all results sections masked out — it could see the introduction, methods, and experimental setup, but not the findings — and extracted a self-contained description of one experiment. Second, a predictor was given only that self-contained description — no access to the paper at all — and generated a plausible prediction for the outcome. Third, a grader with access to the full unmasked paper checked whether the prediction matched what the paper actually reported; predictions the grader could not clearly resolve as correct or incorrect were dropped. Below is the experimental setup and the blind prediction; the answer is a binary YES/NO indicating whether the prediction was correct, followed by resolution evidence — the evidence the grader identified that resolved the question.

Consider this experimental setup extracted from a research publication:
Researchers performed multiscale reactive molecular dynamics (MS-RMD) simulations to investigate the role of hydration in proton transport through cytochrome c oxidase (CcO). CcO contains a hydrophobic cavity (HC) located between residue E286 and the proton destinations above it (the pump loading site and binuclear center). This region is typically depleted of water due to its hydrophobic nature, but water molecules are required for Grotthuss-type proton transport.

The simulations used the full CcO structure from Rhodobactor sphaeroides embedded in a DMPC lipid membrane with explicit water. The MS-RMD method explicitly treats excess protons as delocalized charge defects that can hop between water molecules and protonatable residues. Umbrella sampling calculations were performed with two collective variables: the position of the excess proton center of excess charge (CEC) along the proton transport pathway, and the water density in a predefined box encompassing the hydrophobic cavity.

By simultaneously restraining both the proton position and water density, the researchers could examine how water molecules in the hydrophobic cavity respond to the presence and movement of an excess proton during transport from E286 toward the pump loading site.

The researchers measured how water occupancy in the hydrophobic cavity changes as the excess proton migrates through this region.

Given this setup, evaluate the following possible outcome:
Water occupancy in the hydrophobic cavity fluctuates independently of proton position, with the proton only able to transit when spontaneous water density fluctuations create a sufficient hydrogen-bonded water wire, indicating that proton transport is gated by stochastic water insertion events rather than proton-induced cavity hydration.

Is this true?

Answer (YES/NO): NO